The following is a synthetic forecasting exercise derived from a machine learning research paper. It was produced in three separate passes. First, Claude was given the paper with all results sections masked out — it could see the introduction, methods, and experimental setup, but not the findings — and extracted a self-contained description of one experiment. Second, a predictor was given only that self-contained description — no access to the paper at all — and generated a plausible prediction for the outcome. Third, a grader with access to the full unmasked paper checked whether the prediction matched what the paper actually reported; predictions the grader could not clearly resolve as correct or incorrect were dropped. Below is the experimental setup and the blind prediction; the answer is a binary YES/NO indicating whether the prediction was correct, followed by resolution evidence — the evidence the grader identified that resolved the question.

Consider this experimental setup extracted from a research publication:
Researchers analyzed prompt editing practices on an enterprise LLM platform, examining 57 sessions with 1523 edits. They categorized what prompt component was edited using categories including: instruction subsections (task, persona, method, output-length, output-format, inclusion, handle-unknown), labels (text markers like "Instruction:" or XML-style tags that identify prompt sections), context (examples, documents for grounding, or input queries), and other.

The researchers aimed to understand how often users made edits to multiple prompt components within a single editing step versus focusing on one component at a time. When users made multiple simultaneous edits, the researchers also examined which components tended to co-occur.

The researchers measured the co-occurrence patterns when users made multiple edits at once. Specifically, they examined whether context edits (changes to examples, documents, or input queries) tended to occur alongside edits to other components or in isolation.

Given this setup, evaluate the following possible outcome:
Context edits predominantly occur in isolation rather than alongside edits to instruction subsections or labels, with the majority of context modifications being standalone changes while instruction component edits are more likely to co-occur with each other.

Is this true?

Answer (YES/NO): NO